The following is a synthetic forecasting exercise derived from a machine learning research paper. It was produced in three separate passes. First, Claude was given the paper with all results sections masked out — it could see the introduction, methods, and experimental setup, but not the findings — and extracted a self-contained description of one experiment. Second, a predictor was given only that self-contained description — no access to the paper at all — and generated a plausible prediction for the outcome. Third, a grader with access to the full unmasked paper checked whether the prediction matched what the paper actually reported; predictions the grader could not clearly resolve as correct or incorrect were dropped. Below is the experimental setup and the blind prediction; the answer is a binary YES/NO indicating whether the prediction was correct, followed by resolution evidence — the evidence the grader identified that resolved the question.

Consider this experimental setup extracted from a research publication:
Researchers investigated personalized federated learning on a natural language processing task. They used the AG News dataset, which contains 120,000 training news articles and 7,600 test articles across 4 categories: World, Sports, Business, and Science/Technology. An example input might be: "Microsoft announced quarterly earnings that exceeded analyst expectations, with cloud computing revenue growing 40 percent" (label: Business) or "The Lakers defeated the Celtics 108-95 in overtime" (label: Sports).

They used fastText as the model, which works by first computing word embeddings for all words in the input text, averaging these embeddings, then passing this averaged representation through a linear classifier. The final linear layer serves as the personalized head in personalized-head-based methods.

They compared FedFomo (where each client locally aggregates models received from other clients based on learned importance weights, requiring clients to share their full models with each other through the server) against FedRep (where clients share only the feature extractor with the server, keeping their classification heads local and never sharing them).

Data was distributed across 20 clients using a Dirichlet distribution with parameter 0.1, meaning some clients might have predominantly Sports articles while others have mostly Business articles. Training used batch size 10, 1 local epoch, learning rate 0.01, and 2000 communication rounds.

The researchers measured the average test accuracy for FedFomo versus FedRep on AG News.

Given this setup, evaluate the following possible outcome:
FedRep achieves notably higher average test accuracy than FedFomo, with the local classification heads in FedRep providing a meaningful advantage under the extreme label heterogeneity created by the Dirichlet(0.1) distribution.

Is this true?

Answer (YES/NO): NO